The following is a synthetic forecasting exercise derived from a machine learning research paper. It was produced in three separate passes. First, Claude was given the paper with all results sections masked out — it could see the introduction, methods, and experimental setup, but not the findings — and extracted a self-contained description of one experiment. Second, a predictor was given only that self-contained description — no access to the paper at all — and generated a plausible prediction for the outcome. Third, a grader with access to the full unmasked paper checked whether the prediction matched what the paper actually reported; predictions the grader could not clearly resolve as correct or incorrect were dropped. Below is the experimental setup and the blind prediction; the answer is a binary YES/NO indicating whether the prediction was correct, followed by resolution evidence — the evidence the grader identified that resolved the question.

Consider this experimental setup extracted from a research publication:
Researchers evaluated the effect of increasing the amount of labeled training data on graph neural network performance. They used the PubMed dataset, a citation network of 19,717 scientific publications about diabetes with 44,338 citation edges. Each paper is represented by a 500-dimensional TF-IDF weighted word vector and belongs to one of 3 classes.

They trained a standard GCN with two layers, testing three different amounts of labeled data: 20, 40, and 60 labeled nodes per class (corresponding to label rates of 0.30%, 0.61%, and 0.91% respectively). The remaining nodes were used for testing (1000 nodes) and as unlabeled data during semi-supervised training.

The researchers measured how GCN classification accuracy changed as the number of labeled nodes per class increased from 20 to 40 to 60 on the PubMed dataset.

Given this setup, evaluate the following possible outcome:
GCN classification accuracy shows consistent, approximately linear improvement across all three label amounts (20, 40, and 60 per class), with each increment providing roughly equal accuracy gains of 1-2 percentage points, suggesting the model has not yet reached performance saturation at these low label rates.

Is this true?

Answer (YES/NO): NO